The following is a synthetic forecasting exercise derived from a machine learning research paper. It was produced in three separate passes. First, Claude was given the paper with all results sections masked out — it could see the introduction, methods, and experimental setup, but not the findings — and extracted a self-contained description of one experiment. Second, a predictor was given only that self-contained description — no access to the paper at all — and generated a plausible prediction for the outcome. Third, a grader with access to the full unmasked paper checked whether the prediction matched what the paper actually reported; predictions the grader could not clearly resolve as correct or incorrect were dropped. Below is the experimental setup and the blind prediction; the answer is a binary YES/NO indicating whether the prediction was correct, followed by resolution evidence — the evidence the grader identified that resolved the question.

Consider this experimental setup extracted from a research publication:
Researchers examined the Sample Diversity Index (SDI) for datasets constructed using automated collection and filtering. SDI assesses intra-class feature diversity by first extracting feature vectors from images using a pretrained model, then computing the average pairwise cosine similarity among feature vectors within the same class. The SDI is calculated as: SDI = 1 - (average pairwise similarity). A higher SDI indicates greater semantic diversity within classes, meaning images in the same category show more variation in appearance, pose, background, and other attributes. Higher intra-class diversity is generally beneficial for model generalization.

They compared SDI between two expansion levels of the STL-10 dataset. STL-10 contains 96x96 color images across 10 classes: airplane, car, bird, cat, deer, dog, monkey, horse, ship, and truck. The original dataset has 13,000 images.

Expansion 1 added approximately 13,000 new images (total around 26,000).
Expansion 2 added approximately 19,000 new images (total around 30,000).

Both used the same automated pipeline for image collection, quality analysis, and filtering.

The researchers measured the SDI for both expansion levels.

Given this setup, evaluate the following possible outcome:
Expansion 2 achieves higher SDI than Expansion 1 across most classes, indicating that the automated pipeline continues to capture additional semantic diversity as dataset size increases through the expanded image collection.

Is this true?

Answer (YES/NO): YES